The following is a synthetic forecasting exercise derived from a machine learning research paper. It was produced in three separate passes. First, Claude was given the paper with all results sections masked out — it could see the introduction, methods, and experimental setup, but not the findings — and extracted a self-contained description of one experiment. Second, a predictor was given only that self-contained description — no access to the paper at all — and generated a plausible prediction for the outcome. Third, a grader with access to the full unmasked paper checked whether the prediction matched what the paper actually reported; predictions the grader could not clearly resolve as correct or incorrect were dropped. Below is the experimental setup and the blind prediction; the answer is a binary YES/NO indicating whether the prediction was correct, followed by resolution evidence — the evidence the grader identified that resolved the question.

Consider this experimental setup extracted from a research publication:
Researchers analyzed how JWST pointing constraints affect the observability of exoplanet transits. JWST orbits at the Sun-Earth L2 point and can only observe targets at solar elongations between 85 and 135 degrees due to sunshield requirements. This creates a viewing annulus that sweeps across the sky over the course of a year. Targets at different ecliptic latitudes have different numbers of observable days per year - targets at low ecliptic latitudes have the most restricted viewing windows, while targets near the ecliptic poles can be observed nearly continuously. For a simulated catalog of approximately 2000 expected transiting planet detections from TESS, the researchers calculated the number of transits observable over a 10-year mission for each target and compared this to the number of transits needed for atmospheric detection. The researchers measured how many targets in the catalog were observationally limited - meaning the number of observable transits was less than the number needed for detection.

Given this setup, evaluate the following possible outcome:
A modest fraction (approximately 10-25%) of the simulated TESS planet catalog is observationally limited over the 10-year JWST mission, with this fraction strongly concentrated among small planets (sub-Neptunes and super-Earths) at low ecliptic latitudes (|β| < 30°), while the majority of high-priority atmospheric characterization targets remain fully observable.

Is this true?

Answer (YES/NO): NO